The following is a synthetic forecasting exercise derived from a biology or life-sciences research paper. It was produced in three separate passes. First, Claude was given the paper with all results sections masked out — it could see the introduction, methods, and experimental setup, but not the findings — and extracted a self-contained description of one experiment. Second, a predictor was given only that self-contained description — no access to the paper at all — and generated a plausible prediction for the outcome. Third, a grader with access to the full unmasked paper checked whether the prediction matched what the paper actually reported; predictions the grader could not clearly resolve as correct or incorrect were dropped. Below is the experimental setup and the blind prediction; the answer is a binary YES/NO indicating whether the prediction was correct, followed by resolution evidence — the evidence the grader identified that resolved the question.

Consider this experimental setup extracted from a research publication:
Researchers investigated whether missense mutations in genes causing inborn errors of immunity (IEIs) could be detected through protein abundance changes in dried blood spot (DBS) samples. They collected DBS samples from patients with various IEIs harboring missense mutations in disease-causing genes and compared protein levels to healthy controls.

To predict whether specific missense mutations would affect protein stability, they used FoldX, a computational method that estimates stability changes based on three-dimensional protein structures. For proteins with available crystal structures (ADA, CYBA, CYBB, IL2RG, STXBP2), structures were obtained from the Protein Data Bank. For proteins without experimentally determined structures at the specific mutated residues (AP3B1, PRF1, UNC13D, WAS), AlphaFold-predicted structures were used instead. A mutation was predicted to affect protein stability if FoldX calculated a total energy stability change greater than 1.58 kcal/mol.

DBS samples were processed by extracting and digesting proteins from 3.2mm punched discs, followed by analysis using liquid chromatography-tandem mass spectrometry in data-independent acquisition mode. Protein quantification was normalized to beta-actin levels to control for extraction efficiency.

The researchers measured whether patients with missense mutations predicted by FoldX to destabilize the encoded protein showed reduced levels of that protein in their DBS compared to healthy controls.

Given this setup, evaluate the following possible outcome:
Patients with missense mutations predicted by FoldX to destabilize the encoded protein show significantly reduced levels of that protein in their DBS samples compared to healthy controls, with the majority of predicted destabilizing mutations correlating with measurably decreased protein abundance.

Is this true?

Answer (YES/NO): YES